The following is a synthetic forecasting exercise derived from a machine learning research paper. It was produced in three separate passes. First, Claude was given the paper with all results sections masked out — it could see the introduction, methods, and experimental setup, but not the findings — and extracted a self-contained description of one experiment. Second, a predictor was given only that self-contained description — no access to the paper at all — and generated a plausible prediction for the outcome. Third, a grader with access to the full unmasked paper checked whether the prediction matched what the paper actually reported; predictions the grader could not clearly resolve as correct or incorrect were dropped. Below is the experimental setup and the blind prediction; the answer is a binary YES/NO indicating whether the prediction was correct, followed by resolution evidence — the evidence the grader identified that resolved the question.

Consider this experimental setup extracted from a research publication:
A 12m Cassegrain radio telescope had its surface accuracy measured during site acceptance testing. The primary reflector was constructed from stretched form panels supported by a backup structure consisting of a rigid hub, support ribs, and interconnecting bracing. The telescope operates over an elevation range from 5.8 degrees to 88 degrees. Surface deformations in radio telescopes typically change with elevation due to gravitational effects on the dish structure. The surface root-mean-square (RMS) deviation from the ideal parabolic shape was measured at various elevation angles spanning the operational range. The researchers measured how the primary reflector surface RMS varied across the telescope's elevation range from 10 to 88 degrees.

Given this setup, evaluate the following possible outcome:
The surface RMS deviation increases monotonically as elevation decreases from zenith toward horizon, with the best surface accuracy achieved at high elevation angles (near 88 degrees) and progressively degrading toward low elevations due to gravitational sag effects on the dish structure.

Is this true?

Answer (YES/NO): NO